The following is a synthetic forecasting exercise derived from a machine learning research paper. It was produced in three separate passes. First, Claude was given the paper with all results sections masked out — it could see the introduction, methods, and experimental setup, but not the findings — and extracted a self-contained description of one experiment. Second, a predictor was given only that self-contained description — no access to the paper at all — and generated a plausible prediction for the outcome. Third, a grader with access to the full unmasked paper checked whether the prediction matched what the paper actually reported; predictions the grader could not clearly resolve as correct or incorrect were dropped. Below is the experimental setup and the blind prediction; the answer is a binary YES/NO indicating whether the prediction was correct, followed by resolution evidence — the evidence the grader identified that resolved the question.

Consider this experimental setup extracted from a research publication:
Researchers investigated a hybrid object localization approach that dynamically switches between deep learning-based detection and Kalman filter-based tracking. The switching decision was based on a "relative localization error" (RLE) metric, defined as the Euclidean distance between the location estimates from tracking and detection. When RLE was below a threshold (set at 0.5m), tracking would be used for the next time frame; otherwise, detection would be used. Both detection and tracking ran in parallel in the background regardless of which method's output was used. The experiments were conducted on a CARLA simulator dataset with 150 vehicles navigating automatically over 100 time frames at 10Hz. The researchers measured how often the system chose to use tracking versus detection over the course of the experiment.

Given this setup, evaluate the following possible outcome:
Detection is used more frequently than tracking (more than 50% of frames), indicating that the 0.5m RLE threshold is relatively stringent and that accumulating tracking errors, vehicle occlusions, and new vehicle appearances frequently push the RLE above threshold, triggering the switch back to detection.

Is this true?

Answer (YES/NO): NO